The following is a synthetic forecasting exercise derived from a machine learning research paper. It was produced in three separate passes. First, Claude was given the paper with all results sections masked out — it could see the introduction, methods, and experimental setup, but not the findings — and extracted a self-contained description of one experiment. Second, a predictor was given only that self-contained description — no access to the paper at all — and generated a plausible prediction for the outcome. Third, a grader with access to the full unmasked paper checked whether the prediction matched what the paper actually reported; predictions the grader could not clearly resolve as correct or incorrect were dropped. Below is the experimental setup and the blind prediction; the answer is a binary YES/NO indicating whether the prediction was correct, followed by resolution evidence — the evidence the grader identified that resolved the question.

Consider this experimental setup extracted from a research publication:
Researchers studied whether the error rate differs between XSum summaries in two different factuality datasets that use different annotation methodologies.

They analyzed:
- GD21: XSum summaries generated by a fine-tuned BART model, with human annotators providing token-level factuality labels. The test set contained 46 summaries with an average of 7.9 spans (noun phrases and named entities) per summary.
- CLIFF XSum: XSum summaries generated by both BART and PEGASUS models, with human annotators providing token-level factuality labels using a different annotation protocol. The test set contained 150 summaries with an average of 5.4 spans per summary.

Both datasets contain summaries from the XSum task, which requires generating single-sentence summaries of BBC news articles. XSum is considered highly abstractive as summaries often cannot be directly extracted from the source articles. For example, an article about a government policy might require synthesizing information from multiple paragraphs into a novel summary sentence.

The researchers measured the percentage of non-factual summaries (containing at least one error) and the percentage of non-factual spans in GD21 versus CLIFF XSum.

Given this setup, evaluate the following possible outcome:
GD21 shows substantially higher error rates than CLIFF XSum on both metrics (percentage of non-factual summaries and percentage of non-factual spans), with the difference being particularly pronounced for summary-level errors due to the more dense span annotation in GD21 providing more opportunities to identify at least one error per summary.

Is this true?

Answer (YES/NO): NO